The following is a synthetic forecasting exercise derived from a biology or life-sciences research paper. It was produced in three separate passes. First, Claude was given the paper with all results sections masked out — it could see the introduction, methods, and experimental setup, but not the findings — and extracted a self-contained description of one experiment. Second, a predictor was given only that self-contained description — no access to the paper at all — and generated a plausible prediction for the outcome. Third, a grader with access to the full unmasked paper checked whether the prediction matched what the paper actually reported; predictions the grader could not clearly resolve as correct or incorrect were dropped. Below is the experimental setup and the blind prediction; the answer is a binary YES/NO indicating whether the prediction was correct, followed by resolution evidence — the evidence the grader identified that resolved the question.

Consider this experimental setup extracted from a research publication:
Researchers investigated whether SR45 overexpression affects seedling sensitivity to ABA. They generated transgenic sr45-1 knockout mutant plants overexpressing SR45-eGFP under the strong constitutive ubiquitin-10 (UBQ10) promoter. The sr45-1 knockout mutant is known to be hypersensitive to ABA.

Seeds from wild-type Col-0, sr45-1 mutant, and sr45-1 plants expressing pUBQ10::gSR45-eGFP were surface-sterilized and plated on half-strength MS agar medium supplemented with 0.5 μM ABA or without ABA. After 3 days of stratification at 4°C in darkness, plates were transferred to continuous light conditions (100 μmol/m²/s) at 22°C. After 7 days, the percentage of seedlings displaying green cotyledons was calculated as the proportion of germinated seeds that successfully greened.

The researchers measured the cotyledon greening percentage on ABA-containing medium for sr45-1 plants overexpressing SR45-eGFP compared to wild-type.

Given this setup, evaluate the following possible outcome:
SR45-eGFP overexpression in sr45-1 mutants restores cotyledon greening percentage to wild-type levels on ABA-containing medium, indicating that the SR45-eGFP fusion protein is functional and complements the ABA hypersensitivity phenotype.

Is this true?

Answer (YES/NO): NO